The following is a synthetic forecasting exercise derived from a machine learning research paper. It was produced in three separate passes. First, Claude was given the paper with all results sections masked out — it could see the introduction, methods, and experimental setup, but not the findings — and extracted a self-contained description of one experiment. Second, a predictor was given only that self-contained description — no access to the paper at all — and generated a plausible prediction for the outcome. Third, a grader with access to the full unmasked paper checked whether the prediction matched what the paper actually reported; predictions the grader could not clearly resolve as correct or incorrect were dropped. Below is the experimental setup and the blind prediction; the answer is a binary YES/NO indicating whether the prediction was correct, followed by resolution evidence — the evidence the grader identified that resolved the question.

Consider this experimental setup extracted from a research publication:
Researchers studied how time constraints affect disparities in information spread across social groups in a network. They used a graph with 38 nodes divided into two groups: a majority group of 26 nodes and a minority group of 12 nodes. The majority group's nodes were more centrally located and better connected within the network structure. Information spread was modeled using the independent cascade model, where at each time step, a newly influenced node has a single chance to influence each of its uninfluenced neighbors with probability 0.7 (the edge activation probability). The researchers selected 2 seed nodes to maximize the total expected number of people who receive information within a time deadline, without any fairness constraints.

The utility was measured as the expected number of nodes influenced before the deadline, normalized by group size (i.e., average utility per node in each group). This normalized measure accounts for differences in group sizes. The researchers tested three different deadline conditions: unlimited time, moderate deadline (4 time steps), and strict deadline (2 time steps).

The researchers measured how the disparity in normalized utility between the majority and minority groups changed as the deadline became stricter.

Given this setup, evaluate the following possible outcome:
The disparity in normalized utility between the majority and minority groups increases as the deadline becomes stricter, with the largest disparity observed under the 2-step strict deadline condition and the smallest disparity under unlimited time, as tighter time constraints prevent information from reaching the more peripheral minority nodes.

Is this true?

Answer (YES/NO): YES